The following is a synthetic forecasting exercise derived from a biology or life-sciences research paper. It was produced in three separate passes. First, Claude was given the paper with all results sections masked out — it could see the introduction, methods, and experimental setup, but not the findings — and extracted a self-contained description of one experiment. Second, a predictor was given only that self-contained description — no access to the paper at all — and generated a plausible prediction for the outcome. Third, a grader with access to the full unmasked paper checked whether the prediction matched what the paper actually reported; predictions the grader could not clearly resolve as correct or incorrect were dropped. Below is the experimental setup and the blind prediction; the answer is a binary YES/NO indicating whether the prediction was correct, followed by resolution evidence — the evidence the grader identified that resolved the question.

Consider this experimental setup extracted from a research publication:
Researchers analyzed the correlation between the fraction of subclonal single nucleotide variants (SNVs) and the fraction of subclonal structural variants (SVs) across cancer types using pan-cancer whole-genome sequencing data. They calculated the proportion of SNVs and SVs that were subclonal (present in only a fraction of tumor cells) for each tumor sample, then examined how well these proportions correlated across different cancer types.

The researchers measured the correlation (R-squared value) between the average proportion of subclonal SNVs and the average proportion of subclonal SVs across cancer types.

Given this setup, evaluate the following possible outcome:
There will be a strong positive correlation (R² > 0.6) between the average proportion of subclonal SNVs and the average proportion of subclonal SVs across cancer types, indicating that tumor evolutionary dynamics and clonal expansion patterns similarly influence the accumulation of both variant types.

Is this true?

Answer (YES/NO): YES